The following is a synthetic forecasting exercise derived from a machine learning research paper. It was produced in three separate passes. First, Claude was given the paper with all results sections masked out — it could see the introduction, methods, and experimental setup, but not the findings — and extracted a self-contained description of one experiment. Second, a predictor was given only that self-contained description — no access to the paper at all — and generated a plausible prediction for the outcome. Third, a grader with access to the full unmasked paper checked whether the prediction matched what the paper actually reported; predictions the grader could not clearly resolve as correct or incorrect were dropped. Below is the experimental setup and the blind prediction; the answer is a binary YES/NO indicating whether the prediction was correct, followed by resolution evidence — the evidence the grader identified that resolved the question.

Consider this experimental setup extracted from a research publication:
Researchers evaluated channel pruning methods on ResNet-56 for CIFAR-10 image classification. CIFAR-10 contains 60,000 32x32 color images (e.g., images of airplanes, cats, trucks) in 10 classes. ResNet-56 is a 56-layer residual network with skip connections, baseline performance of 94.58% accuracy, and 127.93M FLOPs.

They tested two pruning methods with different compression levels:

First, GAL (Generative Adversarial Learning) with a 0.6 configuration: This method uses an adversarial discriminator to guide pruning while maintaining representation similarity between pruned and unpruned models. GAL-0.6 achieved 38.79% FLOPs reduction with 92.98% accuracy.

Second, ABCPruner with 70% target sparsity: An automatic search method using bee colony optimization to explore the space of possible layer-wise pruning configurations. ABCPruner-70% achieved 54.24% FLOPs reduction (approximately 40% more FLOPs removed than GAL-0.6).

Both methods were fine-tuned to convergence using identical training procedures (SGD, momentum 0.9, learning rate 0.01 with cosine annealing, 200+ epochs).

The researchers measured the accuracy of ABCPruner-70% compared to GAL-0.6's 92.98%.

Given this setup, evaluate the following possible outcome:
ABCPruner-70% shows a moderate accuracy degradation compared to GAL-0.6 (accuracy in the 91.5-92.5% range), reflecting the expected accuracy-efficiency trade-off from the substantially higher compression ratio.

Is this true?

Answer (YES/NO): NO